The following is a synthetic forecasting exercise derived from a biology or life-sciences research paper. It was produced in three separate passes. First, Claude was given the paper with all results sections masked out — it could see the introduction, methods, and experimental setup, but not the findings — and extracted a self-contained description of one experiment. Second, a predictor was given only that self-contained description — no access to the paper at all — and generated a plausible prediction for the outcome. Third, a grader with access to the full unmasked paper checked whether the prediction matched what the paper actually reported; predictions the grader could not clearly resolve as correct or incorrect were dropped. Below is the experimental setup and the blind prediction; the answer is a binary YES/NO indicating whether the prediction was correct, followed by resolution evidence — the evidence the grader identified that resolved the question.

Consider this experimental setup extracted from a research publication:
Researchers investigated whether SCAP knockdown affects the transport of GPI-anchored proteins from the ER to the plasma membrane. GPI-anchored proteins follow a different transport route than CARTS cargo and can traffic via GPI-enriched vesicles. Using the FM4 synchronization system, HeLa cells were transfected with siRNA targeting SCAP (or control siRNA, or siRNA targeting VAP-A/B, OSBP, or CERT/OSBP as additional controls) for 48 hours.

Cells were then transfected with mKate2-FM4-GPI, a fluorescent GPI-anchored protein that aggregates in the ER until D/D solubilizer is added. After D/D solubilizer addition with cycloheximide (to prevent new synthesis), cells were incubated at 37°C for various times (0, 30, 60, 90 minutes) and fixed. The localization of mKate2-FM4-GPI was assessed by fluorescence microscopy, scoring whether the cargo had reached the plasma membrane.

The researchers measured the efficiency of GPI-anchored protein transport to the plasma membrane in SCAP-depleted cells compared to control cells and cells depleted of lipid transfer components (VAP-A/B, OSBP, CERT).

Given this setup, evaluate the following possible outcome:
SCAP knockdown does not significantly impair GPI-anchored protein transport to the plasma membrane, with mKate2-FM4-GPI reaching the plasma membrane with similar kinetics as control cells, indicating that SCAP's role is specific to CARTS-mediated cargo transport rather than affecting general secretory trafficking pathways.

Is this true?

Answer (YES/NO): NO